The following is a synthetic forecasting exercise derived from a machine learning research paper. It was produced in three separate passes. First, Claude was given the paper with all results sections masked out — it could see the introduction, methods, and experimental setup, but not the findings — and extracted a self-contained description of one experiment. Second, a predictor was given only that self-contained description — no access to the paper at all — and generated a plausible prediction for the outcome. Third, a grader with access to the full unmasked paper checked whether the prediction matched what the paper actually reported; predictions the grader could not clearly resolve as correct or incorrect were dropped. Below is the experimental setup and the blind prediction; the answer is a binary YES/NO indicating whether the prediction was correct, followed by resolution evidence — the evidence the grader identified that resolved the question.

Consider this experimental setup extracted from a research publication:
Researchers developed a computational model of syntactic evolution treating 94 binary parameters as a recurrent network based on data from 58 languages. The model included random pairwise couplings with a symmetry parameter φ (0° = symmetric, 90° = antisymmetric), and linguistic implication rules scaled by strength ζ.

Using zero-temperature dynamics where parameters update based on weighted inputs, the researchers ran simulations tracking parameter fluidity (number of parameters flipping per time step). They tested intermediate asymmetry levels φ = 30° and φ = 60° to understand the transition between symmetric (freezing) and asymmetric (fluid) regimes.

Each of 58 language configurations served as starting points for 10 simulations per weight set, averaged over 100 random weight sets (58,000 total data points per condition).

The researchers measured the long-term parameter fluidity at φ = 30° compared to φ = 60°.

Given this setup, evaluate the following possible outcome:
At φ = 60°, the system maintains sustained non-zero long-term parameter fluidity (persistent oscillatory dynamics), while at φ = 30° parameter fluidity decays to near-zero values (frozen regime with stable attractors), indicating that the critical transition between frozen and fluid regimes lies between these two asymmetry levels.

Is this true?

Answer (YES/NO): YES